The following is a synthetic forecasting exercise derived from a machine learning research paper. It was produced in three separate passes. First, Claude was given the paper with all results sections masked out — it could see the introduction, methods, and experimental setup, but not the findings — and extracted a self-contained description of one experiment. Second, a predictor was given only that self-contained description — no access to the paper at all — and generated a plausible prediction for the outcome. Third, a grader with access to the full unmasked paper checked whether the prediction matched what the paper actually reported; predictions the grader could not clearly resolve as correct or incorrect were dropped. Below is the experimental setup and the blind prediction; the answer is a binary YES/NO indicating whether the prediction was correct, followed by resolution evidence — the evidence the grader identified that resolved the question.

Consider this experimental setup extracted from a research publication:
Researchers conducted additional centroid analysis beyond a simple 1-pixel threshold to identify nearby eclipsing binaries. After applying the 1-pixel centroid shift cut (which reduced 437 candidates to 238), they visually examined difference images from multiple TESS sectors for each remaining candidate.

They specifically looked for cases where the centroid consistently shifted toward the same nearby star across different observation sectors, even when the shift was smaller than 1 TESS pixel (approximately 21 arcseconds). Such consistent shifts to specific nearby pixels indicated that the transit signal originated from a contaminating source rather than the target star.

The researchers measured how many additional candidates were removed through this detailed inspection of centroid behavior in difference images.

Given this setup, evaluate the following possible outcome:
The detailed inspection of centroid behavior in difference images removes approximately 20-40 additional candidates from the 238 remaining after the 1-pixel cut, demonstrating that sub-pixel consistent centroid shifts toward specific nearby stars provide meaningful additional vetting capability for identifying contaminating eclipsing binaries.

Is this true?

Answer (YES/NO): NO